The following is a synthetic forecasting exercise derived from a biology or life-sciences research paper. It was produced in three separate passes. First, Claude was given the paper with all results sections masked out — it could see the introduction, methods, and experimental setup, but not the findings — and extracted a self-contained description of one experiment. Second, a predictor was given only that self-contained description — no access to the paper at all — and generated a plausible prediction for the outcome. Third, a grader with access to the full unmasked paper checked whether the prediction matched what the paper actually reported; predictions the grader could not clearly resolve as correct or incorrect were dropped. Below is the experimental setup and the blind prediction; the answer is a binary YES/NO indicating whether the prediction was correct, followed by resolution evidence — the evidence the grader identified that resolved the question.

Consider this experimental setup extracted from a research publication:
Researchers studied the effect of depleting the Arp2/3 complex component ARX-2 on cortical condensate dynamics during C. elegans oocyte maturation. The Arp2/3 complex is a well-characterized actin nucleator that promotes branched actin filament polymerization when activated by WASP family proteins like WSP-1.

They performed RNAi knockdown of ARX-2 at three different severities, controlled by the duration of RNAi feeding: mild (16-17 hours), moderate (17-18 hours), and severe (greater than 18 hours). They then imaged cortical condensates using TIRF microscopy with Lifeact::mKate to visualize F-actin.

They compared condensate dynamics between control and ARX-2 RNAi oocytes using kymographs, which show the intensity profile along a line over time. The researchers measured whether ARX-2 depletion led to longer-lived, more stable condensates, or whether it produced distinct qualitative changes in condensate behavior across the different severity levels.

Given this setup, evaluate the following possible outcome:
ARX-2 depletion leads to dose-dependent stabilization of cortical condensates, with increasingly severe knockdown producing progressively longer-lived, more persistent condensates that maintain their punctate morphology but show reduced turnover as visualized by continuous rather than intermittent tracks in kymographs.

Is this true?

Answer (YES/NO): NO